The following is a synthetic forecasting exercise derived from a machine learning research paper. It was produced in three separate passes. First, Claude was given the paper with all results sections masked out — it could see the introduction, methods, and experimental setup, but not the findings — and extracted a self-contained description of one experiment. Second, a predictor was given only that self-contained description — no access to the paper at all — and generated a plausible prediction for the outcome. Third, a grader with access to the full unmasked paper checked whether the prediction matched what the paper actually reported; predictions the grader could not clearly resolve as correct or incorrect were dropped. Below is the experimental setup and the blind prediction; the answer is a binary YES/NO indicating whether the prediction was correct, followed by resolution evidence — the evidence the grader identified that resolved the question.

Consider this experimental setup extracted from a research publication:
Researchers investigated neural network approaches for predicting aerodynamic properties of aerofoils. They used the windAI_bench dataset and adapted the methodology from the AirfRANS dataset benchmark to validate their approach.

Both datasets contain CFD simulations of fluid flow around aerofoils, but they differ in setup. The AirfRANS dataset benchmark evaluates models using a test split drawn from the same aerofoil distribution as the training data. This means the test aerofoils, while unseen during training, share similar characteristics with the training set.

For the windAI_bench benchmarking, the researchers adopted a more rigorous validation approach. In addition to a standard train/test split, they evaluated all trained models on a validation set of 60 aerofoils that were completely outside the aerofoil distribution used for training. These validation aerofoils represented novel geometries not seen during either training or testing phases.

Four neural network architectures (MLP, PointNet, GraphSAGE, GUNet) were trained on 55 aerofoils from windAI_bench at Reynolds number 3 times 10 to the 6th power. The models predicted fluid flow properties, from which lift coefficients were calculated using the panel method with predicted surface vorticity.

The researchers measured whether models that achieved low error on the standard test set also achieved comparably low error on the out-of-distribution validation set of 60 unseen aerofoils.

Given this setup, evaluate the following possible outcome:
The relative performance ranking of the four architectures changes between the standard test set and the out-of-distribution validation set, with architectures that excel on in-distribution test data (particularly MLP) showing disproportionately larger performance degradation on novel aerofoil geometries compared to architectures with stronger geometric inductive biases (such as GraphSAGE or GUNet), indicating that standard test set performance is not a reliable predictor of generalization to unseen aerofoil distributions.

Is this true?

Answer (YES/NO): NO